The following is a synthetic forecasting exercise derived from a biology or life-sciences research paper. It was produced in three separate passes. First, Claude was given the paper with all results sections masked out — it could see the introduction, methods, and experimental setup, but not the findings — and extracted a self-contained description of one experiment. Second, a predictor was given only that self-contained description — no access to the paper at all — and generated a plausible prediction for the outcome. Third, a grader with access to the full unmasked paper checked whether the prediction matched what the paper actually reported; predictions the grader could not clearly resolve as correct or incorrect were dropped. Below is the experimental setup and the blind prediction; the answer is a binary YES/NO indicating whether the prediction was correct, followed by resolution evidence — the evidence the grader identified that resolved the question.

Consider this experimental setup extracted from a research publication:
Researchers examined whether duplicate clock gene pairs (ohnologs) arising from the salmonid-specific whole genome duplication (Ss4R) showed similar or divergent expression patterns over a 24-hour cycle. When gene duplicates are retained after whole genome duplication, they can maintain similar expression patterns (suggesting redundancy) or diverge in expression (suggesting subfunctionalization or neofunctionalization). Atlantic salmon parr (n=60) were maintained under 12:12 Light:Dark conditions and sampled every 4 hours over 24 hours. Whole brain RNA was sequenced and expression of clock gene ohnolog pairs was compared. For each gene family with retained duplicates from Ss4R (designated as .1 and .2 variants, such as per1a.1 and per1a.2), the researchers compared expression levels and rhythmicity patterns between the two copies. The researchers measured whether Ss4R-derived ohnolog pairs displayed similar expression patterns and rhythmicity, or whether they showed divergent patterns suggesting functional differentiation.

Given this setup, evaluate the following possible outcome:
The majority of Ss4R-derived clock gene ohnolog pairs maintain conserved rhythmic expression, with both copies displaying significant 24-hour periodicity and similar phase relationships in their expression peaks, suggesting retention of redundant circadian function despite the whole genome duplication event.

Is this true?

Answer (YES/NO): NO